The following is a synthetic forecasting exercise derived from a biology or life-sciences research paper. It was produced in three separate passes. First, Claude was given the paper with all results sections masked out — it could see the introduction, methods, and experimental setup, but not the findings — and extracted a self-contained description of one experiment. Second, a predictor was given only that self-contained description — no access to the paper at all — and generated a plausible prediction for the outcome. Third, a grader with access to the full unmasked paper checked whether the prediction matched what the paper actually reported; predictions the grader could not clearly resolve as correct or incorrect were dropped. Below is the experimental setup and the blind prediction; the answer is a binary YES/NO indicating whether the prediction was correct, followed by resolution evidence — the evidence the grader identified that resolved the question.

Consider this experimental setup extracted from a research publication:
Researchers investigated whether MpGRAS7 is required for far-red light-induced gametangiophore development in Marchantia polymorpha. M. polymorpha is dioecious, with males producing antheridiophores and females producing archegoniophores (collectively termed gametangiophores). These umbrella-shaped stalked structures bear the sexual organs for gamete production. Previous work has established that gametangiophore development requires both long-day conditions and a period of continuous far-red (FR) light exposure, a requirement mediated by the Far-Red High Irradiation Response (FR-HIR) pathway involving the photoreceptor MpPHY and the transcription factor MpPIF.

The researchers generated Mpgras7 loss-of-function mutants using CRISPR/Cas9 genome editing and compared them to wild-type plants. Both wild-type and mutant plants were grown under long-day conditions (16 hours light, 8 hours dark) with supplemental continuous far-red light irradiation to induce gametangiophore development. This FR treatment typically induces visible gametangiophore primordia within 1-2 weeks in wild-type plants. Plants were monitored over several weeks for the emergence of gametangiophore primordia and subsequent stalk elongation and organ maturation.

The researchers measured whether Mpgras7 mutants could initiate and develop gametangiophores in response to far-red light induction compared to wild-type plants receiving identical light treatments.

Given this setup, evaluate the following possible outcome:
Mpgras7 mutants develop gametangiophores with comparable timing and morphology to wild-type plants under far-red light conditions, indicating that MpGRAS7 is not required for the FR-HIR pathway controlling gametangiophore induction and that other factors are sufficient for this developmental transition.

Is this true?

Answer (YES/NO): NO